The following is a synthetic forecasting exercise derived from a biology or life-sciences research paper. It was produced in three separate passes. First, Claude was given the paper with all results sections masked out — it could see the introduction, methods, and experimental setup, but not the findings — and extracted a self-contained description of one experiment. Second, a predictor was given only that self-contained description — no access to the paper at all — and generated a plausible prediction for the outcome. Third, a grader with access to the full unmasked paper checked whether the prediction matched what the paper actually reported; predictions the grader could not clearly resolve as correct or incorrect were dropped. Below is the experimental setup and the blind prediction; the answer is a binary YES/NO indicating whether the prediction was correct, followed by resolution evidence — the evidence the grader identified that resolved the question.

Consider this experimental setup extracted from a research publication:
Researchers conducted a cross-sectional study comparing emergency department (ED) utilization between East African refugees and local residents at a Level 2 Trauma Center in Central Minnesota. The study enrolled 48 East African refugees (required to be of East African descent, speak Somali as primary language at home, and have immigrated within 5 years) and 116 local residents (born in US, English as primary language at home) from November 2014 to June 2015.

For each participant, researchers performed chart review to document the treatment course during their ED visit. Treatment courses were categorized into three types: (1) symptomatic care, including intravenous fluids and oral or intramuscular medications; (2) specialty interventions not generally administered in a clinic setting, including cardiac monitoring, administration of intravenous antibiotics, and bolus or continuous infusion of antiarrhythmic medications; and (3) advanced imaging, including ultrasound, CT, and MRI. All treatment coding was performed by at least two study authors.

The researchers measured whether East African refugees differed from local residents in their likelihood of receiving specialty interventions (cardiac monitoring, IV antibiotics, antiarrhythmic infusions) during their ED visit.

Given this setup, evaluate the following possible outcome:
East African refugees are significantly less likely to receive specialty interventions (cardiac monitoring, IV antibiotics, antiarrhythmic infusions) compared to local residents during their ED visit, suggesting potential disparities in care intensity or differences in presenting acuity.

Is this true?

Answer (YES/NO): NO